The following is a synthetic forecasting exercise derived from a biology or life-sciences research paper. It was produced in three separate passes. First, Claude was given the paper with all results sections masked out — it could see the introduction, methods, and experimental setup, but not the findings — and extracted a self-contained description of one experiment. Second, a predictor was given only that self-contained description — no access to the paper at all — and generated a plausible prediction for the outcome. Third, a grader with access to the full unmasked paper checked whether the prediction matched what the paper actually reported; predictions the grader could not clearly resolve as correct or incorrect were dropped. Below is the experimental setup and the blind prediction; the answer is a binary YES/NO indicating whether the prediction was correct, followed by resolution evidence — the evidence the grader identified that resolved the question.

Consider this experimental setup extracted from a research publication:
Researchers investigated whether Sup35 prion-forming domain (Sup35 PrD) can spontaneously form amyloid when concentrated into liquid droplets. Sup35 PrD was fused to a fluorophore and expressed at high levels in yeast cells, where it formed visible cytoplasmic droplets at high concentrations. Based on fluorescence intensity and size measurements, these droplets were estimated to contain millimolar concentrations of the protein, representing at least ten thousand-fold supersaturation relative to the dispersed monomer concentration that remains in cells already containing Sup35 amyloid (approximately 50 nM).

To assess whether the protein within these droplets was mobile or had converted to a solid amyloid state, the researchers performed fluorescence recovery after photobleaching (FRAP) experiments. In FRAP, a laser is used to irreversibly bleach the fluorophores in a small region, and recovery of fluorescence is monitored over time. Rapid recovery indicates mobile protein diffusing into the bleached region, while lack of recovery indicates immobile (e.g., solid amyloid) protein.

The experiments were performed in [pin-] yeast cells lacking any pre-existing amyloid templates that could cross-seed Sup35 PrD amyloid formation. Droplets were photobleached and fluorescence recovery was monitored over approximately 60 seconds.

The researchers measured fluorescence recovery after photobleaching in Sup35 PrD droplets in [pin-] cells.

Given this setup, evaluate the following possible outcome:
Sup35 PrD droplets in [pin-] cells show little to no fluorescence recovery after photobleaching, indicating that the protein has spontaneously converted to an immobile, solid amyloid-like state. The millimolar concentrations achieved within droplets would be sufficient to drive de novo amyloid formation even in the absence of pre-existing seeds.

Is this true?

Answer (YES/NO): NO